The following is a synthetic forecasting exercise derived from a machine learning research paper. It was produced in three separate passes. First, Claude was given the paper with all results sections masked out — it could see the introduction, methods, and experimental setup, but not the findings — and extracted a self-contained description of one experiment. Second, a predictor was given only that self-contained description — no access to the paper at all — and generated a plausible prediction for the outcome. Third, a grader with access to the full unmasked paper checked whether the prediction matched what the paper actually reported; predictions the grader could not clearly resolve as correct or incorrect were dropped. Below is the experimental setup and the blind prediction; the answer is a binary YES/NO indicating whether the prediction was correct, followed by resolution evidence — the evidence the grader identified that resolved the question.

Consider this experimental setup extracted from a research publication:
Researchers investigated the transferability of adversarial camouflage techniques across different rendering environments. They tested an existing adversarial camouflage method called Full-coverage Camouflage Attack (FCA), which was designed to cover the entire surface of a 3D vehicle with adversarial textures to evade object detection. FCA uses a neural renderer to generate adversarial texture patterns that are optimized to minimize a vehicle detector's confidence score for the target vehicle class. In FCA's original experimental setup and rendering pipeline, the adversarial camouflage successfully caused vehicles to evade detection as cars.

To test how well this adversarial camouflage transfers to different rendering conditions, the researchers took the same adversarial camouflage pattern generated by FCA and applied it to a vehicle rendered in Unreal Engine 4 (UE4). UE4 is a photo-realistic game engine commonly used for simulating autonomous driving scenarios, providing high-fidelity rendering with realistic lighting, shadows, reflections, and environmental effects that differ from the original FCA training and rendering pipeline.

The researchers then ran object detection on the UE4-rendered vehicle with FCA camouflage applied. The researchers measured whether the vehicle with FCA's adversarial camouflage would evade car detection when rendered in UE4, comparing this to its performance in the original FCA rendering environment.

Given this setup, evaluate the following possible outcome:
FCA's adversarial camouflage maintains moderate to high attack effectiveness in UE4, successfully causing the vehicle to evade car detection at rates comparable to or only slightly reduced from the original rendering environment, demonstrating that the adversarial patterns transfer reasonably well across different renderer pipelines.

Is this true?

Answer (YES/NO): NO